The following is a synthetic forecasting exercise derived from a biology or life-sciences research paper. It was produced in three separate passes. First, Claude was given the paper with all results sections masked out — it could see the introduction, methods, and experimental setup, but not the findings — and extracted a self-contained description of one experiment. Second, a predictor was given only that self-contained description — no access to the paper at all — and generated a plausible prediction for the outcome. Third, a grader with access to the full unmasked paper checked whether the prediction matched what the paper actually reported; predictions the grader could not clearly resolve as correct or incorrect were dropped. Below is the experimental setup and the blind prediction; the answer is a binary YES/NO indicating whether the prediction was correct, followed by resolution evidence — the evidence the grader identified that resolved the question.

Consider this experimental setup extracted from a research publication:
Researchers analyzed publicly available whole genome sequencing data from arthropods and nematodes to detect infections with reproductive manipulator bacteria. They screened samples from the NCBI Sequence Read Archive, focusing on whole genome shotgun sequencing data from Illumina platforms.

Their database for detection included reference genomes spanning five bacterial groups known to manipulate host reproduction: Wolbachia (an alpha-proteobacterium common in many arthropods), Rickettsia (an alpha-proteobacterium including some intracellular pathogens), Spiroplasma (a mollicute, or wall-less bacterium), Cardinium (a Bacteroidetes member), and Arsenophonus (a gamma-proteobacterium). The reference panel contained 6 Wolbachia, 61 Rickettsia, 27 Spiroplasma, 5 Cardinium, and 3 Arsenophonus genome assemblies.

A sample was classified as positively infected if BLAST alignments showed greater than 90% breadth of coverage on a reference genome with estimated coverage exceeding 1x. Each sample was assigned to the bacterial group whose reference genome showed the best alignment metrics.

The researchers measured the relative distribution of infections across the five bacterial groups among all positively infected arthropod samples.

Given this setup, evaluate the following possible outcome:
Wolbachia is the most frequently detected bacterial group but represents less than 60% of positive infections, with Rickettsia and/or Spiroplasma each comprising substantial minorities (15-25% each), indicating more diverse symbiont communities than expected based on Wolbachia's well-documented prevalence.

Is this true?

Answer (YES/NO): NO